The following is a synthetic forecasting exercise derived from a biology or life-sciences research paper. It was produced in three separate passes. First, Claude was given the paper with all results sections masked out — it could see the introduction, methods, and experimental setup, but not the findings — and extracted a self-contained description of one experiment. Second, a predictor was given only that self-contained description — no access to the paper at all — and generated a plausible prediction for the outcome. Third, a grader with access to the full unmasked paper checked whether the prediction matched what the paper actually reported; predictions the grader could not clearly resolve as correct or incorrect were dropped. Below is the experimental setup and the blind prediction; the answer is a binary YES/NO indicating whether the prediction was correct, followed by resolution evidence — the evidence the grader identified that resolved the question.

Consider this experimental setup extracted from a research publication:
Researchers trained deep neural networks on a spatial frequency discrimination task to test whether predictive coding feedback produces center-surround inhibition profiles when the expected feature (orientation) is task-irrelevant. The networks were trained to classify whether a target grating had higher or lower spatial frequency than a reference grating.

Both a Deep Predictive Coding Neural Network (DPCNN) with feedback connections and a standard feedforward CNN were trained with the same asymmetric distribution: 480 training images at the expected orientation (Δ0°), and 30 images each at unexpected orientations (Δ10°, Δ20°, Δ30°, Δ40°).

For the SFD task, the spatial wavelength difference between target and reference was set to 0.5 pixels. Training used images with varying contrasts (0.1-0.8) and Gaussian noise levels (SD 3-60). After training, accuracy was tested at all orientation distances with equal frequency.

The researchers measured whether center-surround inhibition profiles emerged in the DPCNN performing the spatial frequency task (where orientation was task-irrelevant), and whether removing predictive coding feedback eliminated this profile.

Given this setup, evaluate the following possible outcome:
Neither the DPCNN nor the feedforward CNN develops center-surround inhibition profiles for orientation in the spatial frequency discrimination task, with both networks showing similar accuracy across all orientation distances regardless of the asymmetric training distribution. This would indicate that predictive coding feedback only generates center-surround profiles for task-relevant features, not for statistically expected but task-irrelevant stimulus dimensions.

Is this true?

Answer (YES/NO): NO